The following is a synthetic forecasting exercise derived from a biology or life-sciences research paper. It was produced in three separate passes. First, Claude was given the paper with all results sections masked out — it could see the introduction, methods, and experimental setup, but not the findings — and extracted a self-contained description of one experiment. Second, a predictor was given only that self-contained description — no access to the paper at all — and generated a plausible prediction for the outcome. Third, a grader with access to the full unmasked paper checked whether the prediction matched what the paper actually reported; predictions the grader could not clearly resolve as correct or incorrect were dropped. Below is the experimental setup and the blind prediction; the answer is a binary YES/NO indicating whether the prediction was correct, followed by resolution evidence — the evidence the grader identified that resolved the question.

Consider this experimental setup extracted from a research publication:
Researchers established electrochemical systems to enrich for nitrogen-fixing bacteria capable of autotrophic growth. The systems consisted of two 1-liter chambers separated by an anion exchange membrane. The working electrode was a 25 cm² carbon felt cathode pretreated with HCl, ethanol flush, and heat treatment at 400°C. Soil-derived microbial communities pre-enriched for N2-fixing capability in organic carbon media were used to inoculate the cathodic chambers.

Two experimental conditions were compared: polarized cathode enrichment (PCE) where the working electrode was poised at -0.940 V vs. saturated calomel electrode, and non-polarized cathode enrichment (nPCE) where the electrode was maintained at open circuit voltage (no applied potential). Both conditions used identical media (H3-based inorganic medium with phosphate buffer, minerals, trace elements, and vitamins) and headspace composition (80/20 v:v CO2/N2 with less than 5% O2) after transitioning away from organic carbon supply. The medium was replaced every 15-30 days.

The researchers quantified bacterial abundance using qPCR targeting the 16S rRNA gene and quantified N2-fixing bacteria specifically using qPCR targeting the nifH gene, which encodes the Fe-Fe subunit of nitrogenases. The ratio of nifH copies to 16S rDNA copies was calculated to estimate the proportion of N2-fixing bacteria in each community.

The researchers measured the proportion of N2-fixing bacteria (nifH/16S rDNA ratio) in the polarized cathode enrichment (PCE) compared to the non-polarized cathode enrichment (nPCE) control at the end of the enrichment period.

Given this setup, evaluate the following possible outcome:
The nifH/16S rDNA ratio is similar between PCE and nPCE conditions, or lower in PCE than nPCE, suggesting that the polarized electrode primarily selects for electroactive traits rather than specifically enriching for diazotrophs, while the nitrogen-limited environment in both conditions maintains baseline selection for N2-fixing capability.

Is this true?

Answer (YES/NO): NO